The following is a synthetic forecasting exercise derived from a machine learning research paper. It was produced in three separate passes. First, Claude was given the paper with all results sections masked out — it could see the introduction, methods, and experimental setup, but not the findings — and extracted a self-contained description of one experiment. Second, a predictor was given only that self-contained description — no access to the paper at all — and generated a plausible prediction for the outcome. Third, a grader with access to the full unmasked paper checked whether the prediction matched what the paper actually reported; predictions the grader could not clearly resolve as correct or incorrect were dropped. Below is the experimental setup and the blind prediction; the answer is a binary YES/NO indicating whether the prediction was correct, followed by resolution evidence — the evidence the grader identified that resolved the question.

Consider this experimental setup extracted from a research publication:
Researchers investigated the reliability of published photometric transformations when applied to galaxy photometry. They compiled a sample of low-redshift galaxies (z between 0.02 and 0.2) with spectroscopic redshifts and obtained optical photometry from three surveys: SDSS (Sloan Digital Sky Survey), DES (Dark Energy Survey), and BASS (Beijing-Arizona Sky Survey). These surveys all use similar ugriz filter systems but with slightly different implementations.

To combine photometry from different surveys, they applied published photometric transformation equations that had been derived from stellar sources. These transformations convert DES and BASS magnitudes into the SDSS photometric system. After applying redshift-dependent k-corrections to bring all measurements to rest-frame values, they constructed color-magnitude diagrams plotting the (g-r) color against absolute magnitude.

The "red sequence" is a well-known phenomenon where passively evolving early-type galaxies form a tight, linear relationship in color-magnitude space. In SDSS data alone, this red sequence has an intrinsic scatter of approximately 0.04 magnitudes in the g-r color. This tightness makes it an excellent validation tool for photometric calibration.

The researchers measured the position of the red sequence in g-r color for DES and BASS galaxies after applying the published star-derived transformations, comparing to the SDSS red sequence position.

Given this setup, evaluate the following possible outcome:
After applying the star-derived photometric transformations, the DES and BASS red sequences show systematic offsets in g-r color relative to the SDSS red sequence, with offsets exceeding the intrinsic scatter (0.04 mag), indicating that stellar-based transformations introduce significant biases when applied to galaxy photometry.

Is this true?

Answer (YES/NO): YES